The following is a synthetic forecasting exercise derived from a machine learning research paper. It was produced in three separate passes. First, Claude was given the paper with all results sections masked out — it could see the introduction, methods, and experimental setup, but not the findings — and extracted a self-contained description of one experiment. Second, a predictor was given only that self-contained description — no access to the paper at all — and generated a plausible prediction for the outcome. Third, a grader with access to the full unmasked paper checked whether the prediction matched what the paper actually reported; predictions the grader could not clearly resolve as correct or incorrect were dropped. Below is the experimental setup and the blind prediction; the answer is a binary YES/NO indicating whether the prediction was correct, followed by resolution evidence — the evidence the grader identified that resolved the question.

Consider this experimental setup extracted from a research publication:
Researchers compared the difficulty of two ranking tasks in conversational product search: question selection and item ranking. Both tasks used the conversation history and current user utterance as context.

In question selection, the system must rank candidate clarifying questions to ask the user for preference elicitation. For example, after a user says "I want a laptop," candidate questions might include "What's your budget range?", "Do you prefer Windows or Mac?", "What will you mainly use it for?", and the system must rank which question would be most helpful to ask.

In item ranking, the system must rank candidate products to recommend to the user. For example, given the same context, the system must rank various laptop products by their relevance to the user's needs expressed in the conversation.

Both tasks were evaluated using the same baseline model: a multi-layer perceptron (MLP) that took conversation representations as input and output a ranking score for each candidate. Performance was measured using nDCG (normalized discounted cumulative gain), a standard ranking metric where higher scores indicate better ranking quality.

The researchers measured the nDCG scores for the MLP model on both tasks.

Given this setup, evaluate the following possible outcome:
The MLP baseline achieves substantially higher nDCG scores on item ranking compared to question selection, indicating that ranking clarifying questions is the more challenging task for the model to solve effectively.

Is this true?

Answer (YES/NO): NO